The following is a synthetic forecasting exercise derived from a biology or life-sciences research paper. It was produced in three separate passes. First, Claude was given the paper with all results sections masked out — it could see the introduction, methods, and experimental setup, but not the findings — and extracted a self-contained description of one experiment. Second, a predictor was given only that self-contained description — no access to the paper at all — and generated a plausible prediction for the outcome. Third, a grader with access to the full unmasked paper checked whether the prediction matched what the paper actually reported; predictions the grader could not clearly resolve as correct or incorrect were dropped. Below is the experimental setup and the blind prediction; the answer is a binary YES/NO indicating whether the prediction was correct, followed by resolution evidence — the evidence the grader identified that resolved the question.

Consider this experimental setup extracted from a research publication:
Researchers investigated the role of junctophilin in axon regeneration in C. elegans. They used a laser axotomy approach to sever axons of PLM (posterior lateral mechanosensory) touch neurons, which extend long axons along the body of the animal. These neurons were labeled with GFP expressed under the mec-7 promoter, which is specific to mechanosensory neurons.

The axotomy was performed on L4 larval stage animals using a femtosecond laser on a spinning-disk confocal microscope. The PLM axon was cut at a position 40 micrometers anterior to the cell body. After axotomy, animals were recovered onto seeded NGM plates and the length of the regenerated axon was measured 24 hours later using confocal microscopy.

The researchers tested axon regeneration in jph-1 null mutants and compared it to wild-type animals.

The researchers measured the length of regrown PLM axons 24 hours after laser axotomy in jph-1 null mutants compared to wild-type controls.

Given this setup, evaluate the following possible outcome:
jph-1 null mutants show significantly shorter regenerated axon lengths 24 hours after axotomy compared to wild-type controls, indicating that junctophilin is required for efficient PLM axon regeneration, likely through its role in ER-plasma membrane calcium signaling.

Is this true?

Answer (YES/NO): NO